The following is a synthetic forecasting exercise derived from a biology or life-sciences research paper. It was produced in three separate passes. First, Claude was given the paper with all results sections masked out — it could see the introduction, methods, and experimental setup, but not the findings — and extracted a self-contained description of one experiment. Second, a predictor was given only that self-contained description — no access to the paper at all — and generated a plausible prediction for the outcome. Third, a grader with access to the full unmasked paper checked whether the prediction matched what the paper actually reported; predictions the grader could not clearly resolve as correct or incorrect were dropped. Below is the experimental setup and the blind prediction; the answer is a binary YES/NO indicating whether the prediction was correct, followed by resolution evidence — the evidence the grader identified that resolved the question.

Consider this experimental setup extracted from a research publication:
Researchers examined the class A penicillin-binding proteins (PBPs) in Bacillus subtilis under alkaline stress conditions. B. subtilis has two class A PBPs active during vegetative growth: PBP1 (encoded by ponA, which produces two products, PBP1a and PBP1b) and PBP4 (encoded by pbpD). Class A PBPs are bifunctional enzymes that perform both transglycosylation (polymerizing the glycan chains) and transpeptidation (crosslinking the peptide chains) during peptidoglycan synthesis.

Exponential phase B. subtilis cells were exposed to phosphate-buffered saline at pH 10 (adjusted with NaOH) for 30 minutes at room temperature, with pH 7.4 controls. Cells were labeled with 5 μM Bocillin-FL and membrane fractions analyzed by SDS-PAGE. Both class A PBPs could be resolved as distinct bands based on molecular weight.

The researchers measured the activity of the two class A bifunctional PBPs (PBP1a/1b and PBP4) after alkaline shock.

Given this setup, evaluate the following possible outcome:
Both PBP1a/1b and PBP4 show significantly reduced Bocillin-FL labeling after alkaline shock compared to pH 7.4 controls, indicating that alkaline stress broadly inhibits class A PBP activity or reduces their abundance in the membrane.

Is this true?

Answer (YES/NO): NO